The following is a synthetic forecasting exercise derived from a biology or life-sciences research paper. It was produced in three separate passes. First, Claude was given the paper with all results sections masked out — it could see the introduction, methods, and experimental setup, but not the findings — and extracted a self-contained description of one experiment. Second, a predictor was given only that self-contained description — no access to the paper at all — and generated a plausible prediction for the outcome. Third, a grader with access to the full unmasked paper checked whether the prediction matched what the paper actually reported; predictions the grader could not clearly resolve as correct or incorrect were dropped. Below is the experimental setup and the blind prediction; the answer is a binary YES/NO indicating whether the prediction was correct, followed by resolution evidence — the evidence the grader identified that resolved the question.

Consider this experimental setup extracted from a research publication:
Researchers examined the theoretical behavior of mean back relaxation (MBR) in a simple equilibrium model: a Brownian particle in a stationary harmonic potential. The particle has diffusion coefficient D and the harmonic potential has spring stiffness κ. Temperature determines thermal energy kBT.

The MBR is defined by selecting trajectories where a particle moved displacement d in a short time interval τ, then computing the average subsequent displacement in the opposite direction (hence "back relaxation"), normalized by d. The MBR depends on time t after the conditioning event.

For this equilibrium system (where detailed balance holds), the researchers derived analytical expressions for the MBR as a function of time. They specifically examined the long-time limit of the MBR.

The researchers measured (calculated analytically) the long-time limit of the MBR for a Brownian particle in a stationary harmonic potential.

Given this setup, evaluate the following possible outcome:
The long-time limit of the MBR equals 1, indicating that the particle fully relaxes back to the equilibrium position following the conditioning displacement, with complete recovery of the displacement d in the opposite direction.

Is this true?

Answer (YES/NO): NO